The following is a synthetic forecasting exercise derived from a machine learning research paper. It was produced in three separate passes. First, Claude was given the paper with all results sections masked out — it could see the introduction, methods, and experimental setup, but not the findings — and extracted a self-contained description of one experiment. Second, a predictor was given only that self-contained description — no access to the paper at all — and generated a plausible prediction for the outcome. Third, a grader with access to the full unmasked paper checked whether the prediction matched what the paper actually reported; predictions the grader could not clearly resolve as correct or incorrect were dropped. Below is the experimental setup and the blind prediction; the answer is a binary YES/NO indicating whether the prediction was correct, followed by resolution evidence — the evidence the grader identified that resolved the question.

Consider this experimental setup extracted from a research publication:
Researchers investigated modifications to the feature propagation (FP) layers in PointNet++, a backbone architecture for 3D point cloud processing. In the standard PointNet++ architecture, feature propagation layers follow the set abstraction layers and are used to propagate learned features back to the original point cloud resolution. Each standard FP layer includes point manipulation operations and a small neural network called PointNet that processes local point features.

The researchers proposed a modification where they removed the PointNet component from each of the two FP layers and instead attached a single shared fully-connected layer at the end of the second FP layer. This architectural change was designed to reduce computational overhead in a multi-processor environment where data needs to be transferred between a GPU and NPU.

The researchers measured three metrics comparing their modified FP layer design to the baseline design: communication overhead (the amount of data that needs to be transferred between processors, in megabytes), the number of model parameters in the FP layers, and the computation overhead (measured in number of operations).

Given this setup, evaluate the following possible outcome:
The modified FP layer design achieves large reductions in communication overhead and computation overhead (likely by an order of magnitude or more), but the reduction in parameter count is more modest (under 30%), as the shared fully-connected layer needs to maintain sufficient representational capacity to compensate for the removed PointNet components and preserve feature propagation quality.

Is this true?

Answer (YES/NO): NO